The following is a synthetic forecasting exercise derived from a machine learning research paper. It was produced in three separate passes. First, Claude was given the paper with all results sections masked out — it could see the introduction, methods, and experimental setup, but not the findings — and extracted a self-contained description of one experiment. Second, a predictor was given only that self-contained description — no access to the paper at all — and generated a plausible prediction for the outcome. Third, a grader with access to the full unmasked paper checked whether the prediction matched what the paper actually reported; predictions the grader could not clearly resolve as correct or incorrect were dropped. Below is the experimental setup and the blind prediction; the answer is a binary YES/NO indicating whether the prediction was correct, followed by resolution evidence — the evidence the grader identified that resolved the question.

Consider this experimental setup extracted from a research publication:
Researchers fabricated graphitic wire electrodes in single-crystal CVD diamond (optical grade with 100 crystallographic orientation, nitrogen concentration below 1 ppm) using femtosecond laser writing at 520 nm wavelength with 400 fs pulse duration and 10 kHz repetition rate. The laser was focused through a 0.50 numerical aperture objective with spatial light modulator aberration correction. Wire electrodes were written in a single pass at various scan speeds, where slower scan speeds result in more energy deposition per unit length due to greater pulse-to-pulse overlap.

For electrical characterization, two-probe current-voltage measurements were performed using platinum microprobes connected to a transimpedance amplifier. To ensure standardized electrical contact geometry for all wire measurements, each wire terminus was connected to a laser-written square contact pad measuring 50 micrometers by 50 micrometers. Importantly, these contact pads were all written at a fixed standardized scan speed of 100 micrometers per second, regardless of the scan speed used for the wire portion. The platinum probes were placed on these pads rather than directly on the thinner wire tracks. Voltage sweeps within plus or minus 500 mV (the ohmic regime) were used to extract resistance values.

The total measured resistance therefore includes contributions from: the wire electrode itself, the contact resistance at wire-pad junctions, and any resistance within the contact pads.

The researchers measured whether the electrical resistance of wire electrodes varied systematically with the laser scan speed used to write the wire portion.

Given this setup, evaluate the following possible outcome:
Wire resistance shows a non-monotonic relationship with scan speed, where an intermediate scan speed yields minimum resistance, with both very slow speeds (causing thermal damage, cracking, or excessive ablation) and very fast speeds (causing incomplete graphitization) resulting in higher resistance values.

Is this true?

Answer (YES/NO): NO